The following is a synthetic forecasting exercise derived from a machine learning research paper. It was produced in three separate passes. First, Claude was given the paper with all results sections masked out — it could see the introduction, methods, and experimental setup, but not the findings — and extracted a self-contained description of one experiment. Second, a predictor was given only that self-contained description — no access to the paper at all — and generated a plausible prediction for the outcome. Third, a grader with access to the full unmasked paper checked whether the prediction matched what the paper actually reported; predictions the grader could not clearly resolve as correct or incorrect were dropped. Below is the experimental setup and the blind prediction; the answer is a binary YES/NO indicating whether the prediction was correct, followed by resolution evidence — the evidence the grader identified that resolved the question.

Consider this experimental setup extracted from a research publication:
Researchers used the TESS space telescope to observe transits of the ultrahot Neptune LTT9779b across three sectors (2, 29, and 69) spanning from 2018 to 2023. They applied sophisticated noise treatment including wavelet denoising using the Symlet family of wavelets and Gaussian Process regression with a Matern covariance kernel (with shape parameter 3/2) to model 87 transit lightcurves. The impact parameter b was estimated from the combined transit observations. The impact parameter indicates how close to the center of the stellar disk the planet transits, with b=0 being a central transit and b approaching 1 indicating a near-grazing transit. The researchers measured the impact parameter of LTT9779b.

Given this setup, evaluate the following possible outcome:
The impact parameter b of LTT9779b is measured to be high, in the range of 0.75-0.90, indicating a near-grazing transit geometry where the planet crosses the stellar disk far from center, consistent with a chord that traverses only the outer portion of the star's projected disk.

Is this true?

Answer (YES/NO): NO